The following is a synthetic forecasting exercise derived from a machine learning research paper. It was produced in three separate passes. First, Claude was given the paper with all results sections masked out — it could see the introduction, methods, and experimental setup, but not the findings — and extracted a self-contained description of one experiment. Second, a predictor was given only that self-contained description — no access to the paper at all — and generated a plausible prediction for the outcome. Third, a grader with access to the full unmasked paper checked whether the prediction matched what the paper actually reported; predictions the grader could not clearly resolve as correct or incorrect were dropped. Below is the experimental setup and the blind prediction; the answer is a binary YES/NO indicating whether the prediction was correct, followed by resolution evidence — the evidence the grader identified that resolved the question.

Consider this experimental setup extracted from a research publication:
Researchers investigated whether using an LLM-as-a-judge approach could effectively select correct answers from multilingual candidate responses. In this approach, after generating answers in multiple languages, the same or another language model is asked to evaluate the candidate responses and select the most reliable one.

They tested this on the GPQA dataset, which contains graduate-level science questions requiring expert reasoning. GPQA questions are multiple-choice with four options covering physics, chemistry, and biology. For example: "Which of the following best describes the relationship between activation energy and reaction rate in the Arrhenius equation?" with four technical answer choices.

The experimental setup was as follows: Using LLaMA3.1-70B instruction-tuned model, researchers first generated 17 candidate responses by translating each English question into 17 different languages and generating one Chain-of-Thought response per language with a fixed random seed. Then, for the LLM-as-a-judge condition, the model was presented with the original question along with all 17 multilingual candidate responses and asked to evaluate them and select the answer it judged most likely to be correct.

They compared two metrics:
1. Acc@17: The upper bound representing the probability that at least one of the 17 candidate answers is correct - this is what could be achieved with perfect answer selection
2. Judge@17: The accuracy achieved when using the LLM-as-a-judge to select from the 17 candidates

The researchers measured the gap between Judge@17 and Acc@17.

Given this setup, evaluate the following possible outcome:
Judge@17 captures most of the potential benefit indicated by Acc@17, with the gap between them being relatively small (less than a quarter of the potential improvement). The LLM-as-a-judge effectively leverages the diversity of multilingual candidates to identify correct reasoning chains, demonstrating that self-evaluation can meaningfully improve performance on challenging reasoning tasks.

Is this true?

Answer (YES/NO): NO